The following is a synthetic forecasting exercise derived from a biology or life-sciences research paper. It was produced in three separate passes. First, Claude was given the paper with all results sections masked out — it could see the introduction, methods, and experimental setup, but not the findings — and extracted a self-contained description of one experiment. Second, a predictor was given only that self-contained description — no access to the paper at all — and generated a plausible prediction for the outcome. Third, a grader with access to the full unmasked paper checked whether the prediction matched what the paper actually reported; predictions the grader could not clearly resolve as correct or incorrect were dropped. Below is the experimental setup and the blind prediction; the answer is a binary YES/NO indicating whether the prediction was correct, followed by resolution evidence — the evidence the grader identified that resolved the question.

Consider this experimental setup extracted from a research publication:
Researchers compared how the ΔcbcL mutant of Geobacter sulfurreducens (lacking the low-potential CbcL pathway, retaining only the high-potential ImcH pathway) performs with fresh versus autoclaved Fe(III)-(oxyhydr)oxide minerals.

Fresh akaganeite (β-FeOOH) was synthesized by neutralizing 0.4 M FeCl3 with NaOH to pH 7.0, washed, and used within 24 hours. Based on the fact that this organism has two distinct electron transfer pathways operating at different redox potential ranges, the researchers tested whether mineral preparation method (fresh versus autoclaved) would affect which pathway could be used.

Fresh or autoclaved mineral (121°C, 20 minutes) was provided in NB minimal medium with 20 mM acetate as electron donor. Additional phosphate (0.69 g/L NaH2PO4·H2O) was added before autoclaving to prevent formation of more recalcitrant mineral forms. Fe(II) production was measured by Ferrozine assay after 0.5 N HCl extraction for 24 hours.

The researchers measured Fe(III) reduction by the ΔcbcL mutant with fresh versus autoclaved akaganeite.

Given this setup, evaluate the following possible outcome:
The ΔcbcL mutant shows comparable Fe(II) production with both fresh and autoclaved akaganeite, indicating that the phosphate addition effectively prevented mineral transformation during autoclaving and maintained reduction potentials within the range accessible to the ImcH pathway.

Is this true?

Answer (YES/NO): NO